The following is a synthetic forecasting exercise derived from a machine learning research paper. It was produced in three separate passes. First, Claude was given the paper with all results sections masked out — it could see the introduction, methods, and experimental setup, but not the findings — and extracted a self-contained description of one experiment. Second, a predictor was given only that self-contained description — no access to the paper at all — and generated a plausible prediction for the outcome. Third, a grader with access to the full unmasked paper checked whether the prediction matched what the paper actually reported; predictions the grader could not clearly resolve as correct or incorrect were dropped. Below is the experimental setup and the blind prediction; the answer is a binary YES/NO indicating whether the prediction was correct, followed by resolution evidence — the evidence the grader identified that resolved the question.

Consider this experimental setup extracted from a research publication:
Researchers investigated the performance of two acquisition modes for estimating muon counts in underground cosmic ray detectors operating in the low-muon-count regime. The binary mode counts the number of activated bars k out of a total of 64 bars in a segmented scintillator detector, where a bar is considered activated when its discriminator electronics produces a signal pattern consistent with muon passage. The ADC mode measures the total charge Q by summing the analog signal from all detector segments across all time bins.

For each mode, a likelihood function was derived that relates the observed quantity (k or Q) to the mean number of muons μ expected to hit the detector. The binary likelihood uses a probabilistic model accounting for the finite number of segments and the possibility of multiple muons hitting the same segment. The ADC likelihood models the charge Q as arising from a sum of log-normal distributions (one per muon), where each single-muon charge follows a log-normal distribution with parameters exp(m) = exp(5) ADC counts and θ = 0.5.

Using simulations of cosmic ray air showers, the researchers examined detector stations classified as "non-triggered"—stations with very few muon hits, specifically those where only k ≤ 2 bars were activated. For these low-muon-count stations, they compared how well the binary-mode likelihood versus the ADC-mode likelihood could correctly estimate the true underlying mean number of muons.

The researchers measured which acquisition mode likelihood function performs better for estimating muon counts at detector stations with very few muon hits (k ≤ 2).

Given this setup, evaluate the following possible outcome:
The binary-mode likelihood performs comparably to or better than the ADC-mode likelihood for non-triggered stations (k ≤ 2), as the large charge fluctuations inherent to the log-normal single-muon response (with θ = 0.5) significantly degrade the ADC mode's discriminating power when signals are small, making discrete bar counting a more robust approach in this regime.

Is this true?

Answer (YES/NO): YES